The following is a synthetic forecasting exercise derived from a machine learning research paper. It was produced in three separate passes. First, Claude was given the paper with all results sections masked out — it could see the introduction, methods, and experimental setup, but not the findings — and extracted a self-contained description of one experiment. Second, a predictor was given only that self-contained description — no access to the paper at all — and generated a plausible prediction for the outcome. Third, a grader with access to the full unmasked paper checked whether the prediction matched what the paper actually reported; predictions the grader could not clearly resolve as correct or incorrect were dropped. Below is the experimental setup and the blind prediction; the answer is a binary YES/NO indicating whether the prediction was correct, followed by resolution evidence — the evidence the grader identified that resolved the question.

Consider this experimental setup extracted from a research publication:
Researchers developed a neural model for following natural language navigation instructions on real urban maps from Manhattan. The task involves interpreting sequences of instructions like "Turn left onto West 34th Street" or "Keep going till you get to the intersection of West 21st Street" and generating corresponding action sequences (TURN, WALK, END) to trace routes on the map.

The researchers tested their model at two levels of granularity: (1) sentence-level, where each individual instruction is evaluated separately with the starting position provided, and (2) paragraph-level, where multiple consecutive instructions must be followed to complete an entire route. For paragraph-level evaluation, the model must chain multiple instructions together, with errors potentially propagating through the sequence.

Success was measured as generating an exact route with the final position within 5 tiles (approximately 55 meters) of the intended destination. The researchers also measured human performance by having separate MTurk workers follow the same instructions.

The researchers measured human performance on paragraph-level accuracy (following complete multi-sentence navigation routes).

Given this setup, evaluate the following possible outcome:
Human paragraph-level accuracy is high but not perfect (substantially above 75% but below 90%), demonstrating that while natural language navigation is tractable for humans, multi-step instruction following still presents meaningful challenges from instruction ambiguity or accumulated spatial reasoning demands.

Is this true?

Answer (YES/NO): YES